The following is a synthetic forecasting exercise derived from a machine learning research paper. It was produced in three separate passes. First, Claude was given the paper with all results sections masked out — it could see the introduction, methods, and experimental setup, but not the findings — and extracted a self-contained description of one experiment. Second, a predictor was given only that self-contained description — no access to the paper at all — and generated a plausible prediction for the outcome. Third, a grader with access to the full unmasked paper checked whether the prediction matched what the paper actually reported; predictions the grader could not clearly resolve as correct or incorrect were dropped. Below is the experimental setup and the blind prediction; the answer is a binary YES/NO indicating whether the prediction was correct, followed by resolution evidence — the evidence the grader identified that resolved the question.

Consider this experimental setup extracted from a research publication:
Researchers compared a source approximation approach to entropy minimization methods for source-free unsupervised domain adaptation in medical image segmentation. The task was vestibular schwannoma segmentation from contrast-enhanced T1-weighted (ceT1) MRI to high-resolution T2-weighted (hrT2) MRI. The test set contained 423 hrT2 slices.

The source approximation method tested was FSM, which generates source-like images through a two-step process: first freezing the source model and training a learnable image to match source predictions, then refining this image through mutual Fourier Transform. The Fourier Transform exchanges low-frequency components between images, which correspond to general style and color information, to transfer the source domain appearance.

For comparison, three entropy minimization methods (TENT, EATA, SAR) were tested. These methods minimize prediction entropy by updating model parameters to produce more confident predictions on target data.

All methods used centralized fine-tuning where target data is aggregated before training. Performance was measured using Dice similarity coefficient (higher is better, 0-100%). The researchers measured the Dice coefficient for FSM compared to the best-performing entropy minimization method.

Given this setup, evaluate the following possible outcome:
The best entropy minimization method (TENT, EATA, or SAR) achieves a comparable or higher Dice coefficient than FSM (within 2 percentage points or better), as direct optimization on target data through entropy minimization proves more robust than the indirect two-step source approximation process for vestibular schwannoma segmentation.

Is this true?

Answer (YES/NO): NO